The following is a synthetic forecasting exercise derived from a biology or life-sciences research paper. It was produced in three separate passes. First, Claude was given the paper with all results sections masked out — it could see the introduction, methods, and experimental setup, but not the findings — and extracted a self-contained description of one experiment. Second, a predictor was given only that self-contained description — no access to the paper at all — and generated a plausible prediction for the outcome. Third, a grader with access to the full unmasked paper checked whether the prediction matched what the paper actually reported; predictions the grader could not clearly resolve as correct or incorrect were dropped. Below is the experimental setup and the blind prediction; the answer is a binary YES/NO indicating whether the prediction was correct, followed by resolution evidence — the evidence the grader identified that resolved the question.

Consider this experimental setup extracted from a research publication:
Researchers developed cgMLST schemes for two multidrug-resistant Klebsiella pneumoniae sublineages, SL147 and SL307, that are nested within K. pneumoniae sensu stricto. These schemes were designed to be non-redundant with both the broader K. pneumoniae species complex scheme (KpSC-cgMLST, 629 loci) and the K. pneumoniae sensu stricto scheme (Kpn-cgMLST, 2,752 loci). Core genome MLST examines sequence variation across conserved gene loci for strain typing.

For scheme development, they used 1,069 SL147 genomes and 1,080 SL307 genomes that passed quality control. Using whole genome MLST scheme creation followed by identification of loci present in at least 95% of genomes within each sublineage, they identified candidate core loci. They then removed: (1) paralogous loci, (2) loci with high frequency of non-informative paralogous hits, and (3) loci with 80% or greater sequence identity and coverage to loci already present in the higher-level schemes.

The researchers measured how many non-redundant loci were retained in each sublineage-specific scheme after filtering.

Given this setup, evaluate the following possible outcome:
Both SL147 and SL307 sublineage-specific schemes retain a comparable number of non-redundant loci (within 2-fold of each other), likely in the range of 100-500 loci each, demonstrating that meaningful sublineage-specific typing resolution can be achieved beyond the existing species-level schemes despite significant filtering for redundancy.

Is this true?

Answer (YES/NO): NO